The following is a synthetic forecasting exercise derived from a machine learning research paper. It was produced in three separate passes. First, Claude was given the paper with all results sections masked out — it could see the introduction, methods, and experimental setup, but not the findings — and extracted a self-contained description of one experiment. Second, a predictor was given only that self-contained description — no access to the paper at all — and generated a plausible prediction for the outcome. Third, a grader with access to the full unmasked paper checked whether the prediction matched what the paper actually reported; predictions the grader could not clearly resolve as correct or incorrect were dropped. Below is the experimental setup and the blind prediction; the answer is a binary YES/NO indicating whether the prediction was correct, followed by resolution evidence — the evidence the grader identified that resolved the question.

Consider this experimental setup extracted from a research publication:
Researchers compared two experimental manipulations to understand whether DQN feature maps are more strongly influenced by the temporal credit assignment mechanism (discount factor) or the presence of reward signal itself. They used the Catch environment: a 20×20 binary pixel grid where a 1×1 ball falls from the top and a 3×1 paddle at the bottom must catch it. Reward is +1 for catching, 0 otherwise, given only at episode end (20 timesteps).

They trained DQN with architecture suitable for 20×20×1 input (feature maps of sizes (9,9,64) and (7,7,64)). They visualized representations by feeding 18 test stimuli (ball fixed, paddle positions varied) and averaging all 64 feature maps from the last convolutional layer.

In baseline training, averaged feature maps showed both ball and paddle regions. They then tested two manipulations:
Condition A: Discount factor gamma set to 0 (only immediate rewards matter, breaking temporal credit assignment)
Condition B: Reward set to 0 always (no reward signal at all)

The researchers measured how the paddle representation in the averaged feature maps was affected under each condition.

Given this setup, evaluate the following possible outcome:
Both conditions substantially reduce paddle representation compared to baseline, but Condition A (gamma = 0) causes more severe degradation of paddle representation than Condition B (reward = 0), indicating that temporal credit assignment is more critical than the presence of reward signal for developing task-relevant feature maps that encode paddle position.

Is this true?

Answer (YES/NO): NO